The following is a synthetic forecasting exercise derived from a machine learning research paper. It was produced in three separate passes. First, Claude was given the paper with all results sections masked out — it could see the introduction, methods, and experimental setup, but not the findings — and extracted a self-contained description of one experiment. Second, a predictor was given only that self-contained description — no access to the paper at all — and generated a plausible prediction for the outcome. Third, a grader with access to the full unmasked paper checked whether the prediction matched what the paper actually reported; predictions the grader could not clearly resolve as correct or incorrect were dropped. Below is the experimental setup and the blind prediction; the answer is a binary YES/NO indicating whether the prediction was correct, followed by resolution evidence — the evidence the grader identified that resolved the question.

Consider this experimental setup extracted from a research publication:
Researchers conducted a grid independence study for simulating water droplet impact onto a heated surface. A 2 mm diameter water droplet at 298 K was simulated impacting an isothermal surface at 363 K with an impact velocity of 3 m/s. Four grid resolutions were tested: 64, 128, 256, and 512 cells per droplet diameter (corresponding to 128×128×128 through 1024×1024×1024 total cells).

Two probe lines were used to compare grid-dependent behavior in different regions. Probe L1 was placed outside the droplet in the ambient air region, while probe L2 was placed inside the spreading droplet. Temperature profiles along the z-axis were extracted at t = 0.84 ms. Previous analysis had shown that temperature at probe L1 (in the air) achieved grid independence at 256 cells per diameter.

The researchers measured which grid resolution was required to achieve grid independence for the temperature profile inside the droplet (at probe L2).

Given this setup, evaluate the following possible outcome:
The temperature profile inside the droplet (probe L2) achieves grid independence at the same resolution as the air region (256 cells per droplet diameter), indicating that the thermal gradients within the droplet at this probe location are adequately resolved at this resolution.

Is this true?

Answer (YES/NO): NO